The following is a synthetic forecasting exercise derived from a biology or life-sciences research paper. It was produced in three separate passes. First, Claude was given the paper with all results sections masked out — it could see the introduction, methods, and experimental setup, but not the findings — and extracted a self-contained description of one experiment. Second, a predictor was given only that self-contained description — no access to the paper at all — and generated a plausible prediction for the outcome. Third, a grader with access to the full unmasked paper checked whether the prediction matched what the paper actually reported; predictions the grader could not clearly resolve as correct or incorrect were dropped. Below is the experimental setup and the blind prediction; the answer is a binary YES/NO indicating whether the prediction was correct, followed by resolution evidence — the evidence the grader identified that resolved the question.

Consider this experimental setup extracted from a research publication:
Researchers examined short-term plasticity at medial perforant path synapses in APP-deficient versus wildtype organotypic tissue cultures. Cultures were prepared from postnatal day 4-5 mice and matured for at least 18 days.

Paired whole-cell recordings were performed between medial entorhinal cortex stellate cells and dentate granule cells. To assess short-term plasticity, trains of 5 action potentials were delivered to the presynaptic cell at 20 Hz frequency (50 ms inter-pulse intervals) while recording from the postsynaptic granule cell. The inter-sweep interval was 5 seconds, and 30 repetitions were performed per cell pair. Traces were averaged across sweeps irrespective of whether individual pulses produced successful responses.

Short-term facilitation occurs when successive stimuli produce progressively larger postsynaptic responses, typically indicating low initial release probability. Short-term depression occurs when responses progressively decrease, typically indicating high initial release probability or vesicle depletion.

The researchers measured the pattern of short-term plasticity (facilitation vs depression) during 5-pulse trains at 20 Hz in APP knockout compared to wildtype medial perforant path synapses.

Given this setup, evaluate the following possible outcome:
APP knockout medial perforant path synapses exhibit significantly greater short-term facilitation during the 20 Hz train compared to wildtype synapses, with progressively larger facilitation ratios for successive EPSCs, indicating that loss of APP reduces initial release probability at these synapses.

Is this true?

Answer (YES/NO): NO